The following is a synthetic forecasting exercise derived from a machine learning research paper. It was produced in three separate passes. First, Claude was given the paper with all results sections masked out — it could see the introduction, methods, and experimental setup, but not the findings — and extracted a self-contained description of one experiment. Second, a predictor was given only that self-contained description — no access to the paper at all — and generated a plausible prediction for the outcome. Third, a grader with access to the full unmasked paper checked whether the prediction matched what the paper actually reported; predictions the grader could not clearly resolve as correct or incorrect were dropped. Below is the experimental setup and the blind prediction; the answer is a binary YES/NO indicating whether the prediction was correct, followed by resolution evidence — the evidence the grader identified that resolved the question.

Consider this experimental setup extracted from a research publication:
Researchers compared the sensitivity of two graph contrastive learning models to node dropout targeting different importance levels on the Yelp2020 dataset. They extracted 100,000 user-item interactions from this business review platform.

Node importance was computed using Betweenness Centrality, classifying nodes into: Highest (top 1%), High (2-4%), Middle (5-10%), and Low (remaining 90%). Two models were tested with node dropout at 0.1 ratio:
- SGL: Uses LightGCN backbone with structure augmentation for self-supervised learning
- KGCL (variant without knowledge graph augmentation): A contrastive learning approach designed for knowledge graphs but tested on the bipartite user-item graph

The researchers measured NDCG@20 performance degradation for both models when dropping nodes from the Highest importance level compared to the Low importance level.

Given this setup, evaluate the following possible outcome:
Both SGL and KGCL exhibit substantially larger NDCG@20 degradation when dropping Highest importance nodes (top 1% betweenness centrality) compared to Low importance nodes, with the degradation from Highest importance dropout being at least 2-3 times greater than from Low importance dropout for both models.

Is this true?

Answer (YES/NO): YES